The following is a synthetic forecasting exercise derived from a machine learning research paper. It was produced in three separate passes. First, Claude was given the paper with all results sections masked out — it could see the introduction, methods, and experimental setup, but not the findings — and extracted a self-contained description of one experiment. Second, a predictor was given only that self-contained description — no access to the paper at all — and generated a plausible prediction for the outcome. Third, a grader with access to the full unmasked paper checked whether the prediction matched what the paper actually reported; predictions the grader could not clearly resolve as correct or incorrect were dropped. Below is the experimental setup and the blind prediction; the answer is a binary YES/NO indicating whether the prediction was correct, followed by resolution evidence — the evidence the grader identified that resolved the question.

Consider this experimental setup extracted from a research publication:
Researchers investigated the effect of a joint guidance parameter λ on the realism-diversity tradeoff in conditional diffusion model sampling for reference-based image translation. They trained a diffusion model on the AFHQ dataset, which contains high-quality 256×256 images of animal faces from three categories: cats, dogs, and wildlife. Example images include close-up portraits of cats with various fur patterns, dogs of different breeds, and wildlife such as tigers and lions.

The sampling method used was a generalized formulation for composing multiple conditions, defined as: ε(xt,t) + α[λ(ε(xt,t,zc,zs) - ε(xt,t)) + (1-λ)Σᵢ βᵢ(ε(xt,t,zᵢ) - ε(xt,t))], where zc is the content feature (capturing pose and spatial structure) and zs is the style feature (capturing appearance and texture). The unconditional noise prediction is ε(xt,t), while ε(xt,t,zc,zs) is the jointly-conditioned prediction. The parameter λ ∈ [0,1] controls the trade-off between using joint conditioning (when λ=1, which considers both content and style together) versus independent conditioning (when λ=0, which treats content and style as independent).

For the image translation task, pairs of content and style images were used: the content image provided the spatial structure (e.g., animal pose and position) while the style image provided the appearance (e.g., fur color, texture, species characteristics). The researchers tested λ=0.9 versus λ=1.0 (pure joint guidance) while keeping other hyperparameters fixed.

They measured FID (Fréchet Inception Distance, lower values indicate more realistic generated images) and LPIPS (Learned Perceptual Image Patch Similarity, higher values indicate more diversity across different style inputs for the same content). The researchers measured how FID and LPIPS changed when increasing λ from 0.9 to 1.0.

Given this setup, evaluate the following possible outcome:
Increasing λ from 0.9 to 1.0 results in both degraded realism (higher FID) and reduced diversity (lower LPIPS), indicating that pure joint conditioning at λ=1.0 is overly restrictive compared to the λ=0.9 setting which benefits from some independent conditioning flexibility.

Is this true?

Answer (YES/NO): NO